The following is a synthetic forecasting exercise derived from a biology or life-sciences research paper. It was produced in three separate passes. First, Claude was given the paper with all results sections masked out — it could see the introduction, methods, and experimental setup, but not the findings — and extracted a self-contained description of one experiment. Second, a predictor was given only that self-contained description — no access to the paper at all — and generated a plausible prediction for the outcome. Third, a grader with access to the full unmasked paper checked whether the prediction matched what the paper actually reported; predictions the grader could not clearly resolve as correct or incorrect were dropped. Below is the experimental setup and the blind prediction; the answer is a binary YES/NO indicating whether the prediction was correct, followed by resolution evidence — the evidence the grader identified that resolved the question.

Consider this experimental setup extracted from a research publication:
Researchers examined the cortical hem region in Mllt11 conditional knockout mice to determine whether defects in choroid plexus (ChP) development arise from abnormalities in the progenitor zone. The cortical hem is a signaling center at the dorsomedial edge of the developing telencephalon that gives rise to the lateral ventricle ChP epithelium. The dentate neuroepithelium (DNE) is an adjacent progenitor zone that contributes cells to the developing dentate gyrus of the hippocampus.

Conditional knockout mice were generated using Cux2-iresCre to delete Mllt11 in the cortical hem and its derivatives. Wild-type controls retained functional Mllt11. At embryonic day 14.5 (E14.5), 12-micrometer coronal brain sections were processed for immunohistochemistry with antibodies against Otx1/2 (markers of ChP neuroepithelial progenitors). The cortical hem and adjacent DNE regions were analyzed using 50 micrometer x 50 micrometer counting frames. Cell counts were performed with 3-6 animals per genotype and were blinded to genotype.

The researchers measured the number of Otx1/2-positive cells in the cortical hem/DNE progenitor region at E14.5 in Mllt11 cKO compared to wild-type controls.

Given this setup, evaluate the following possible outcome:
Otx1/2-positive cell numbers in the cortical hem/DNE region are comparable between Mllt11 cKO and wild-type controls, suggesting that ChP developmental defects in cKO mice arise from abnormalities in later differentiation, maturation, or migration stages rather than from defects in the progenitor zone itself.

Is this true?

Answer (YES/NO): NO